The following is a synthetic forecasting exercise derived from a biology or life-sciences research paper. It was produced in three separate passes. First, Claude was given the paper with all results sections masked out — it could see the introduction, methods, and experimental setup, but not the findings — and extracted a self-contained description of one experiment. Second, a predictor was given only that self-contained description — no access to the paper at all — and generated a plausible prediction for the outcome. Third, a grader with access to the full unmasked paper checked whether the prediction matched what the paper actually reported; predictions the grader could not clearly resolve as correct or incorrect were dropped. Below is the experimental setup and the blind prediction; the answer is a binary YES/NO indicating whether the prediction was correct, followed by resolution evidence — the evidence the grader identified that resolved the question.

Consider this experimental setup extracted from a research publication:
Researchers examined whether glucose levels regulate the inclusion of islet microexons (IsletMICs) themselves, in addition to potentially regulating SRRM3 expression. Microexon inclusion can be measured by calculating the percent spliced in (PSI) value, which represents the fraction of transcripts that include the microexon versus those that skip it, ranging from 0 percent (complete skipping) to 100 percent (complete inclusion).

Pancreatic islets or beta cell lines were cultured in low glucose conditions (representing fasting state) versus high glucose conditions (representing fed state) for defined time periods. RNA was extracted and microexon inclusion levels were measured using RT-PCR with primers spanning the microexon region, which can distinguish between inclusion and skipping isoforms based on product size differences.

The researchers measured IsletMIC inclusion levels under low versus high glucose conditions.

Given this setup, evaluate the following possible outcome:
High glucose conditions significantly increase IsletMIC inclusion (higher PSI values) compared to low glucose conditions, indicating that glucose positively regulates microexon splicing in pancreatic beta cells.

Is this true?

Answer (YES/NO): YES